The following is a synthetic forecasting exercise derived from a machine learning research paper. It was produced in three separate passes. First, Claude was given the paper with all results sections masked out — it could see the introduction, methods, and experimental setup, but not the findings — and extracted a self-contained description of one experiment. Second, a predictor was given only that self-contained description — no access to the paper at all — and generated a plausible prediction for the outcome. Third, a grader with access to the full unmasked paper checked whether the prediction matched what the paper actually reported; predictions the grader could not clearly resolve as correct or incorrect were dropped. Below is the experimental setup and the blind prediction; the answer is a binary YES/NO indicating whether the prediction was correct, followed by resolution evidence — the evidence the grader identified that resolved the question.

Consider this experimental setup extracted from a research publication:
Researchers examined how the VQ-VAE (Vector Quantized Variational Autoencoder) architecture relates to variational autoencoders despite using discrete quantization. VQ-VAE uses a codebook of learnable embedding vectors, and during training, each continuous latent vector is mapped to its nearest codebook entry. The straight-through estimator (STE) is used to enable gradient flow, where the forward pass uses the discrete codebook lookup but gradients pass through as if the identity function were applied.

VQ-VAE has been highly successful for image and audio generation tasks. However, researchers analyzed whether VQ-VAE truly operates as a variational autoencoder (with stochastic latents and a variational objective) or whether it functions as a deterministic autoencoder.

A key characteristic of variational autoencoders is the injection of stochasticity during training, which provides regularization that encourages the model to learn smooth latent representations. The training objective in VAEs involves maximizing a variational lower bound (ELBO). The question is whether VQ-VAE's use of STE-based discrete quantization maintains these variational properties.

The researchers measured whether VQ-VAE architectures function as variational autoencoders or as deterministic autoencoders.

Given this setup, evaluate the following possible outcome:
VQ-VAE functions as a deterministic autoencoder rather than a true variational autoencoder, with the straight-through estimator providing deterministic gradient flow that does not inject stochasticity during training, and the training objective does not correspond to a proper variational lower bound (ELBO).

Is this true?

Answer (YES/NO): YES